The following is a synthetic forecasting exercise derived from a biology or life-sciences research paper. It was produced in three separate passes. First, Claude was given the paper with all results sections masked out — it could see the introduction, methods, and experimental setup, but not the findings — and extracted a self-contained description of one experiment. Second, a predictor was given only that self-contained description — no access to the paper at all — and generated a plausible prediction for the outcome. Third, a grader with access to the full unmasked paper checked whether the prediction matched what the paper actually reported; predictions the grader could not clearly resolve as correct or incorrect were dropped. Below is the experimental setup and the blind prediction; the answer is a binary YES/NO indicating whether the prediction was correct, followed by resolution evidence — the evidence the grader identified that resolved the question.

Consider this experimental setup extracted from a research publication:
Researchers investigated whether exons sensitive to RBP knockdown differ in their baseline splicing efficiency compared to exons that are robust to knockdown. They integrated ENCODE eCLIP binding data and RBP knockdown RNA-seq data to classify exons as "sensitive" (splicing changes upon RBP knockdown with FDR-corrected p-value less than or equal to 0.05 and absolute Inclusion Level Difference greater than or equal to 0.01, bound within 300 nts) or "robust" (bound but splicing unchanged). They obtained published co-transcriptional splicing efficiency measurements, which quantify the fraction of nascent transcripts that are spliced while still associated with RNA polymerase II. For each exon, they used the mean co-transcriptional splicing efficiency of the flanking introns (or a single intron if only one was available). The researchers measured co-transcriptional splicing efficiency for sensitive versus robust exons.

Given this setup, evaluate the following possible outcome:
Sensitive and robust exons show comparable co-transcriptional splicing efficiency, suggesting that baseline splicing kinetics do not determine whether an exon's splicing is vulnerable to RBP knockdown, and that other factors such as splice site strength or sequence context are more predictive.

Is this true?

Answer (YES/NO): NO